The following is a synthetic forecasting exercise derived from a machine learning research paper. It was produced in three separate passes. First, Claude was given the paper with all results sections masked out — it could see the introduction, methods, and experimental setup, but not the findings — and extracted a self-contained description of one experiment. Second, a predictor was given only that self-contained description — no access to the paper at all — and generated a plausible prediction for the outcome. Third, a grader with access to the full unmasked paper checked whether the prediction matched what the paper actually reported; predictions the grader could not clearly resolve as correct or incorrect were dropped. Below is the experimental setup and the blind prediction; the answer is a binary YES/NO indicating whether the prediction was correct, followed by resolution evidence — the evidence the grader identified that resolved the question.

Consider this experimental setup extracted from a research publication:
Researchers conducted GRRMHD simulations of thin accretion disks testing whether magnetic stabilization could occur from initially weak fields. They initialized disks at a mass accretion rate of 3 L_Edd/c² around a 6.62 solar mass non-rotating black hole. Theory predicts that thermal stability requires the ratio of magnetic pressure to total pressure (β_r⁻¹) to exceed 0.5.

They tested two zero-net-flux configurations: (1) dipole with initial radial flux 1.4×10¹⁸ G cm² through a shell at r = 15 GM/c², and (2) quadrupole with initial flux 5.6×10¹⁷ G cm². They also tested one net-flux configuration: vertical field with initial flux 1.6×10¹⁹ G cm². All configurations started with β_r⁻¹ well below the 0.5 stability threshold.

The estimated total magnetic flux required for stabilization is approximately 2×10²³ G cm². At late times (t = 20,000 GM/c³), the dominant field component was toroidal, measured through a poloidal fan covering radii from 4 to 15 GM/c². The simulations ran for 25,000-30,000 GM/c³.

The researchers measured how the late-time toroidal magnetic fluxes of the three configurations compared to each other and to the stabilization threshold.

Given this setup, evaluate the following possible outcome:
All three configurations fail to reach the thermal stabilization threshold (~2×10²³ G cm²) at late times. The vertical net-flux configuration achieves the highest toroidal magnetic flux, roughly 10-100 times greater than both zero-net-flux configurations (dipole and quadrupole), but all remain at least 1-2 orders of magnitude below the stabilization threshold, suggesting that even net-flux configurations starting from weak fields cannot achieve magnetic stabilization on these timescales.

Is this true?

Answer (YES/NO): NO